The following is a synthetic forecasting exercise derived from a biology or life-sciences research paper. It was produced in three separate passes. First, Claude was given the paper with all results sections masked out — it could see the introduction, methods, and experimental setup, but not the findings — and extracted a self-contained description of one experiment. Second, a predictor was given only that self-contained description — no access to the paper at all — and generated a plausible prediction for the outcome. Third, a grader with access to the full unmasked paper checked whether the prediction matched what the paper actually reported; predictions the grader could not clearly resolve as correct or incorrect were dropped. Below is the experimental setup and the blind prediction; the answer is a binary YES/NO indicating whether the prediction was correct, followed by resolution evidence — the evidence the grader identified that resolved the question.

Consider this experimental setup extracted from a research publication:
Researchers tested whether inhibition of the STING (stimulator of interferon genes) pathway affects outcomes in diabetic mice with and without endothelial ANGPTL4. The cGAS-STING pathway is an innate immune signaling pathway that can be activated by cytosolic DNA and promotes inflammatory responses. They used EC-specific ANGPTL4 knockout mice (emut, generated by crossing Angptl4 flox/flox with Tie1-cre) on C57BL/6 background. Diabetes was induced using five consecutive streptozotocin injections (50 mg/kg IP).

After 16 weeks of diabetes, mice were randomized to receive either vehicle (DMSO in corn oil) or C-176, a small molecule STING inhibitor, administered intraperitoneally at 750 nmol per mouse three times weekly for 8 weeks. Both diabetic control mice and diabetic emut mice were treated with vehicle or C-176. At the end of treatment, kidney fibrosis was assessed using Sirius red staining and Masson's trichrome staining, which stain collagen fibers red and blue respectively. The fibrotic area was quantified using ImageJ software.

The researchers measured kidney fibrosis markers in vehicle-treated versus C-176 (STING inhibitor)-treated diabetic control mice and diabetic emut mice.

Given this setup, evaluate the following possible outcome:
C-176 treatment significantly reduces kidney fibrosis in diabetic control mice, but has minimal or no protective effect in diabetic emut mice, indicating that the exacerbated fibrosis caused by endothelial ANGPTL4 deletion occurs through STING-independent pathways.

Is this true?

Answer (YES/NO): NO